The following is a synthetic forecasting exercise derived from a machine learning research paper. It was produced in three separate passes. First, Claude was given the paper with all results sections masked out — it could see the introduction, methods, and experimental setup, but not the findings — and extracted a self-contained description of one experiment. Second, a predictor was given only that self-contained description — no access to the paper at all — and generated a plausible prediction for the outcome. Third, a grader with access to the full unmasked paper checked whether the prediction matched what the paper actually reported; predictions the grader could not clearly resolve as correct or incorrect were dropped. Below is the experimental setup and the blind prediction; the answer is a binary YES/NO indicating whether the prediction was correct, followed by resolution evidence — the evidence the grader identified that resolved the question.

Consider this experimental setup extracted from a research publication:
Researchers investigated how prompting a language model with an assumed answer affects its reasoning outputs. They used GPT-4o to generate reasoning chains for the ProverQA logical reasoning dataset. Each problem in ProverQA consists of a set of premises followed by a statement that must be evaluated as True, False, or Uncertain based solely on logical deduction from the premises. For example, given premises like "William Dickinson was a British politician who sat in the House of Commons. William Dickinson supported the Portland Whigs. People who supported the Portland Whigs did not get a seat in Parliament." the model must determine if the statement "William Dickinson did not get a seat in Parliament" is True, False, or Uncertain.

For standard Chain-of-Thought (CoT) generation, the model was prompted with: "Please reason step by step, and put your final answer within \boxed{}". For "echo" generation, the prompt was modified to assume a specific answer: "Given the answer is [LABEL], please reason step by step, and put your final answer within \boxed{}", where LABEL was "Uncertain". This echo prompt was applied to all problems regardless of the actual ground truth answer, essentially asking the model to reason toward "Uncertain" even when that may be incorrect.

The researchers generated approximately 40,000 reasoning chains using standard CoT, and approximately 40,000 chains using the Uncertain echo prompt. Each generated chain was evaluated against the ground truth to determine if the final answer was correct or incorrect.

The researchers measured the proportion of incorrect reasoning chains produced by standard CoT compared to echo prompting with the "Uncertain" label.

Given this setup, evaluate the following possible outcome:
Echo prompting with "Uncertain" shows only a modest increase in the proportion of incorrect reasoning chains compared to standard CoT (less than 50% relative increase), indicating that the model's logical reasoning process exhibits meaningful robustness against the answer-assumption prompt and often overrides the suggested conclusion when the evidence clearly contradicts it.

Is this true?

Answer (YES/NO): NO